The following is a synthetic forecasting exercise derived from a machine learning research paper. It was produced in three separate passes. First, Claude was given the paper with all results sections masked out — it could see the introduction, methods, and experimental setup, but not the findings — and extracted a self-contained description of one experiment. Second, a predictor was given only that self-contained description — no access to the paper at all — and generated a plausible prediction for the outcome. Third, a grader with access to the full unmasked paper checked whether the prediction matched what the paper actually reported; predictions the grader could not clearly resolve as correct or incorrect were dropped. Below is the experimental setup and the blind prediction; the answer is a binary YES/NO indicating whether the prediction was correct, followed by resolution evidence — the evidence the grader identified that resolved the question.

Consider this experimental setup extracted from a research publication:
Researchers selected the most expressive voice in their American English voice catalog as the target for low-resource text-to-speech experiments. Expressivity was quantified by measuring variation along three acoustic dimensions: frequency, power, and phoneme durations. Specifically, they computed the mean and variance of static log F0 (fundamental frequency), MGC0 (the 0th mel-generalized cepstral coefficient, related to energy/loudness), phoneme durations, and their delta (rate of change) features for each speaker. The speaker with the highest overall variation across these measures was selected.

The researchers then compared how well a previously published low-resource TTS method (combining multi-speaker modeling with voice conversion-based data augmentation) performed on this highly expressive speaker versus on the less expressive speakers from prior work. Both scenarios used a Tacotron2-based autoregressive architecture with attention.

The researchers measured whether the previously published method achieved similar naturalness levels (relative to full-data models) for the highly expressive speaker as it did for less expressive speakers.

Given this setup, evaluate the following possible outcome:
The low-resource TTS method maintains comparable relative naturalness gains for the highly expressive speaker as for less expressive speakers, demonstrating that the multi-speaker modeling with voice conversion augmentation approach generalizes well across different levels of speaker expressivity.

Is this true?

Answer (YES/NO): NO